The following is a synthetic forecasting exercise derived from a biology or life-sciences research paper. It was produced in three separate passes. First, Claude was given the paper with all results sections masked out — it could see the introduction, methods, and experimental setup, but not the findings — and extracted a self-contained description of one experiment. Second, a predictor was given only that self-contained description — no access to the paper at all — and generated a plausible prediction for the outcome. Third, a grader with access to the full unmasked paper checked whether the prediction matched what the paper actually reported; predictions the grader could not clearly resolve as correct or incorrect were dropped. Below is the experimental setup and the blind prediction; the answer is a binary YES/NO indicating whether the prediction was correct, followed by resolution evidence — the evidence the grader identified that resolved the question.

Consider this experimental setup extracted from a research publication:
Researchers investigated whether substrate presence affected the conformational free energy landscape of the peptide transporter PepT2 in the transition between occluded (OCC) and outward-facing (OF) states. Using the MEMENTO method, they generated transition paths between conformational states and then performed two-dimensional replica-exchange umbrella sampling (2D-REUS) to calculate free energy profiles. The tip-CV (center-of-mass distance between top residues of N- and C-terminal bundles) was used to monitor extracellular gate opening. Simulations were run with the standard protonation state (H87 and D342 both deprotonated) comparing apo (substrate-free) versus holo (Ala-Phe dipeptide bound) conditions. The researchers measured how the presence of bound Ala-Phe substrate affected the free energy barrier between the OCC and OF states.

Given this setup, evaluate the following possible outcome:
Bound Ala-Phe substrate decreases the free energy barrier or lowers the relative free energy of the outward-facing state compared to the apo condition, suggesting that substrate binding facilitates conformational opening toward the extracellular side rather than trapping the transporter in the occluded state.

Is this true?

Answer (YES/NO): NO